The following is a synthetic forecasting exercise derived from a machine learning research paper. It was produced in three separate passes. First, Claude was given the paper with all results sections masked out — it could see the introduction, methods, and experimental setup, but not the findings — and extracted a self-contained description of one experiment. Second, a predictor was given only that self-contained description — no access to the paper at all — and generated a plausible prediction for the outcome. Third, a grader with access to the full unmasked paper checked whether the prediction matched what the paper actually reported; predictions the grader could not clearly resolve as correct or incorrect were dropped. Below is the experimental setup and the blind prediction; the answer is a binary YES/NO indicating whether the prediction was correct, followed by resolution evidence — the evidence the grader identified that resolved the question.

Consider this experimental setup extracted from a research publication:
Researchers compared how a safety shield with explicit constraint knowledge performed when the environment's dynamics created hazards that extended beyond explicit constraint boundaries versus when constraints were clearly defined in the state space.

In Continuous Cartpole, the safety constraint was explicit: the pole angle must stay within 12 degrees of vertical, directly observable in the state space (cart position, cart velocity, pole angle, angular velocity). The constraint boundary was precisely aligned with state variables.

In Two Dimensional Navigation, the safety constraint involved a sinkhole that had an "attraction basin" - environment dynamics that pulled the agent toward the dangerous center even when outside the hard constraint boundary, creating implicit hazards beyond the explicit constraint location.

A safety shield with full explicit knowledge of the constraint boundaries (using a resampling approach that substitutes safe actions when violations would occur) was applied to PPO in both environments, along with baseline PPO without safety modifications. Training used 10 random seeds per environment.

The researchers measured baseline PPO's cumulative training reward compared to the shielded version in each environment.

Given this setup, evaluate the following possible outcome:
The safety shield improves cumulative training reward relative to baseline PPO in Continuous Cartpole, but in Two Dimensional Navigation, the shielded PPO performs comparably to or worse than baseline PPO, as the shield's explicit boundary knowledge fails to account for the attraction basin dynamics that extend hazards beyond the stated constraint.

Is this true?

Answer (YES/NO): YES